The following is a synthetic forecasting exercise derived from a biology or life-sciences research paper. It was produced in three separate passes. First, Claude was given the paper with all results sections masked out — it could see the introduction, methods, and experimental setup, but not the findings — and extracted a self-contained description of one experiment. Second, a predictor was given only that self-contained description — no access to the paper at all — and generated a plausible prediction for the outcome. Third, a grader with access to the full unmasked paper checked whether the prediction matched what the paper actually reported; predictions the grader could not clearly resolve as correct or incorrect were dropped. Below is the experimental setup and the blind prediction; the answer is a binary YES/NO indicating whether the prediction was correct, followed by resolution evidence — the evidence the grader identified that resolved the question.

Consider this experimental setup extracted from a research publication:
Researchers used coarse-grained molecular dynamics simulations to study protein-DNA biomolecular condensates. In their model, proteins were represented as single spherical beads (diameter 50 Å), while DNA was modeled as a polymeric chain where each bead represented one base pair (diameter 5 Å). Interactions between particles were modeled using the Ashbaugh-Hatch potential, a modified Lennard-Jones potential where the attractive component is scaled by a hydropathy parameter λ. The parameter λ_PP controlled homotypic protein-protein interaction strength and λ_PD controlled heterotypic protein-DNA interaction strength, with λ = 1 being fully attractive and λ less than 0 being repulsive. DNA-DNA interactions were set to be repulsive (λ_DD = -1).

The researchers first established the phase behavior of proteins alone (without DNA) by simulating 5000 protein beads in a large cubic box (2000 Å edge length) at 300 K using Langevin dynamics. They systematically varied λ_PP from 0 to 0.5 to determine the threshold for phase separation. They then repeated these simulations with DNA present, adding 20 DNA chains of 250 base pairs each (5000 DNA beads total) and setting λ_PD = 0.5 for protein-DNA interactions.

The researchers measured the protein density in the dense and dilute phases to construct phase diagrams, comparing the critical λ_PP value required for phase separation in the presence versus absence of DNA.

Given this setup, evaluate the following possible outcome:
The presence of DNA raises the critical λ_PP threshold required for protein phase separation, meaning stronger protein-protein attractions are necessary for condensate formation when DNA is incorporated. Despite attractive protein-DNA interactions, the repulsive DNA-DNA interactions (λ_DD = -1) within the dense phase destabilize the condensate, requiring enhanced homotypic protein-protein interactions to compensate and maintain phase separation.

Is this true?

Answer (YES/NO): NO